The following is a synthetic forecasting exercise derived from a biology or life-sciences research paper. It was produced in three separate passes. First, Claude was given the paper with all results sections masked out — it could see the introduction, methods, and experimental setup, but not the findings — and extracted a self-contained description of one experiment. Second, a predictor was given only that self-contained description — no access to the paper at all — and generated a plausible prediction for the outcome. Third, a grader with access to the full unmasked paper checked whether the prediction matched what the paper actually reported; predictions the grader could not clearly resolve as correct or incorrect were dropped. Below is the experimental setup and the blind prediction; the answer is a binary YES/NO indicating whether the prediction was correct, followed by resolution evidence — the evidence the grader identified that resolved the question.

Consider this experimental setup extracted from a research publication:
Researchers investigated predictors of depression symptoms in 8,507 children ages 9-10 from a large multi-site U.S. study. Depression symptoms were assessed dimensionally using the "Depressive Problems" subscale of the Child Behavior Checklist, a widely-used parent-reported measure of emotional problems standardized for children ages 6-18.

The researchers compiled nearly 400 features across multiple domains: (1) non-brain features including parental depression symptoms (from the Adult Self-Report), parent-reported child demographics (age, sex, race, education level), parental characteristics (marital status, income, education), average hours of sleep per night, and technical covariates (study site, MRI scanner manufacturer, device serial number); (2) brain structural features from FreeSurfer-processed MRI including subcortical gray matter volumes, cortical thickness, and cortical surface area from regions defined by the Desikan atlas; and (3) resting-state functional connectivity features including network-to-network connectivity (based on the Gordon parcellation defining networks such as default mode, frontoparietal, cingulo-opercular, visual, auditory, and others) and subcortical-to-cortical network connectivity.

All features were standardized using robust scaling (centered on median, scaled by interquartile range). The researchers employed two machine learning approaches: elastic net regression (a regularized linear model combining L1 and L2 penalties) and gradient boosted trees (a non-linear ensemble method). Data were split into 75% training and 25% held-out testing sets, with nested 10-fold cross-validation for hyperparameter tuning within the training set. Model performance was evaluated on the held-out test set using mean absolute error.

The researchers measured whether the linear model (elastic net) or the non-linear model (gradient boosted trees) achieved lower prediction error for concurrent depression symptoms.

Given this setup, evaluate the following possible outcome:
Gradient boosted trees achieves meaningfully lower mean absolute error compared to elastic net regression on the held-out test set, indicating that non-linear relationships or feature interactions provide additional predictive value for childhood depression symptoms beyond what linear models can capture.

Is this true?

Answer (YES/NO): NO